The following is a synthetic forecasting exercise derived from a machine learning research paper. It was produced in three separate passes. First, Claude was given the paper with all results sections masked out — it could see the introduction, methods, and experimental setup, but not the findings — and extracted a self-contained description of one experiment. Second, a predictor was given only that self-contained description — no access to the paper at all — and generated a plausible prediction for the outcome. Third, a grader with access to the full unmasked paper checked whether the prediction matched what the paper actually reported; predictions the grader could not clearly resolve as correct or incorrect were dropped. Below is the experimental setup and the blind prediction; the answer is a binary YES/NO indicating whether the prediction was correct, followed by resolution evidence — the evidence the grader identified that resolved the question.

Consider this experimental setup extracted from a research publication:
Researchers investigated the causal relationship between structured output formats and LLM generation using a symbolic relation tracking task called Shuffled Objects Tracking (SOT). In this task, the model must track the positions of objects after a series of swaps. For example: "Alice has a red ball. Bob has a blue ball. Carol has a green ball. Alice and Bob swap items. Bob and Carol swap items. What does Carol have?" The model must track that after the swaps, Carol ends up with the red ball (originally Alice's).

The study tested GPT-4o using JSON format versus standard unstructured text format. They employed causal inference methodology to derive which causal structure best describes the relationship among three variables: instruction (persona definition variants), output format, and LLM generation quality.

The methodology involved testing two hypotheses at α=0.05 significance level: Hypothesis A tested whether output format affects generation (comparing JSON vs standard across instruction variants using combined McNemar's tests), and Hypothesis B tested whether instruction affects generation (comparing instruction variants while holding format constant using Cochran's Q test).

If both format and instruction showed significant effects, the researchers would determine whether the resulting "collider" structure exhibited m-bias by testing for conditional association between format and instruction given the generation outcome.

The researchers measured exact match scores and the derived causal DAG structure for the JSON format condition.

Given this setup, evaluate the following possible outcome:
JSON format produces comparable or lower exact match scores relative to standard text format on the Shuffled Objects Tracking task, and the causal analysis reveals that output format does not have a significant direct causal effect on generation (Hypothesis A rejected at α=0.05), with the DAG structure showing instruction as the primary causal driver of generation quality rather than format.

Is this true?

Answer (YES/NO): NO